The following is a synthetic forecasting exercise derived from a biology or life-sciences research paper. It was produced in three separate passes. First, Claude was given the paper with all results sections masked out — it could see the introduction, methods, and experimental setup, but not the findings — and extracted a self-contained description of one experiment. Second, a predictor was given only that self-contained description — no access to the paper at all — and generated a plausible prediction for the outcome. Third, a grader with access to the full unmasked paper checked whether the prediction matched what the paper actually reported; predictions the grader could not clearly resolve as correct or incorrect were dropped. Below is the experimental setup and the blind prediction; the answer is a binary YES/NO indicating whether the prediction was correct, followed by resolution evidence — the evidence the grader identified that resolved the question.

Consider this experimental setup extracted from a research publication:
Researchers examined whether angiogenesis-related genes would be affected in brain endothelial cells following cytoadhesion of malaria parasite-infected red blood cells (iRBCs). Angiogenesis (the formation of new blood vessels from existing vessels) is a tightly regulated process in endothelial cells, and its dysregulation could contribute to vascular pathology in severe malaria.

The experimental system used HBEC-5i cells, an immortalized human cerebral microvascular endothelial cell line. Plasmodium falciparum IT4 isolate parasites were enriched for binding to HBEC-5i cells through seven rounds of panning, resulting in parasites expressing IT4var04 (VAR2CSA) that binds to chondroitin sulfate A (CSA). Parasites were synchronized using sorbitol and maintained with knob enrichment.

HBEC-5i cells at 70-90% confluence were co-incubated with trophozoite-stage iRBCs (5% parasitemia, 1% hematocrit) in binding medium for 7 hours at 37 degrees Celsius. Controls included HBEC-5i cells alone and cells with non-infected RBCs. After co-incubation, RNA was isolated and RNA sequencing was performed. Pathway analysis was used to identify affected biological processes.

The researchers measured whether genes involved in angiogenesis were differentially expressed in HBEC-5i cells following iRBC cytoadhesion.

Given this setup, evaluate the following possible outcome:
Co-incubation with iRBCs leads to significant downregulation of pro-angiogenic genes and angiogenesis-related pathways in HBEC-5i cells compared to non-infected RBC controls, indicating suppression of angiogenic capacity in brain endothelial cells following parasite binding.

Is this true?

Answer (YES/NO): NO